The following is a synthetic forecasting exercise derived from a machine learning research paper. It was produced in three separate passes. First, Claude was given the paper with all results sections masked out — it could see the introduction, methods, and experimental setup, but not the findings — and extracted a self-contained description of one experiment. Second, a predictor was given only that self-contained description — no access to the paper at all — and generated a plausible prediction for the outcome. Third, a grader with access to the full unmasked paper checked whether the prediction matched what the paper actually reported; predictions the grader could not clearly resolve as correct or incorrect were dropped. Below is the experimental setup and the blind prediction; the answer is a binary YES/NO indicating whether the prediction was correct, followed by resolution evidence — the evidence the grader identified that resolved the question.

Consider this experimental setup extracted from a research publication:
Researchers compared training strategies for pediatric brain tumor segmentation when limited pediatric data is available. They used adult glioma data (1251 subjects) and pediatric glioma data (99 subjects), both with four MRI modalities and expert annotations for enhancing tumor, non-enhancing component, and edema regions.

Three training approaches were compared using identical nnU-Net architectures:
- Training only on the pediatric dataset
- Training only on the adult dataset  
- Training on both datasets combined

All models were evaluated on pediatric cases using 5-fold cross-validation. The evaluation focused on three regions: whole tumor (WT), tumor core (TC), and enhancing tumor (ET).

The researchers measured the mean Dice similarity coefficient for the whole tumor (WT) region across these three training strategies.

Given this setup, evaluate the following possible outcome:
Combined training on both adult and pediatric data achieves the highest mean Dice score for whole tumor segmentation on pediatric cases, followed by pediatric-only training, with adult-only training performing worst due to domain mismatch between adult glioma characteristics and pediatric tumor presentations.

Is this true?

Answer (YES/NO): NO